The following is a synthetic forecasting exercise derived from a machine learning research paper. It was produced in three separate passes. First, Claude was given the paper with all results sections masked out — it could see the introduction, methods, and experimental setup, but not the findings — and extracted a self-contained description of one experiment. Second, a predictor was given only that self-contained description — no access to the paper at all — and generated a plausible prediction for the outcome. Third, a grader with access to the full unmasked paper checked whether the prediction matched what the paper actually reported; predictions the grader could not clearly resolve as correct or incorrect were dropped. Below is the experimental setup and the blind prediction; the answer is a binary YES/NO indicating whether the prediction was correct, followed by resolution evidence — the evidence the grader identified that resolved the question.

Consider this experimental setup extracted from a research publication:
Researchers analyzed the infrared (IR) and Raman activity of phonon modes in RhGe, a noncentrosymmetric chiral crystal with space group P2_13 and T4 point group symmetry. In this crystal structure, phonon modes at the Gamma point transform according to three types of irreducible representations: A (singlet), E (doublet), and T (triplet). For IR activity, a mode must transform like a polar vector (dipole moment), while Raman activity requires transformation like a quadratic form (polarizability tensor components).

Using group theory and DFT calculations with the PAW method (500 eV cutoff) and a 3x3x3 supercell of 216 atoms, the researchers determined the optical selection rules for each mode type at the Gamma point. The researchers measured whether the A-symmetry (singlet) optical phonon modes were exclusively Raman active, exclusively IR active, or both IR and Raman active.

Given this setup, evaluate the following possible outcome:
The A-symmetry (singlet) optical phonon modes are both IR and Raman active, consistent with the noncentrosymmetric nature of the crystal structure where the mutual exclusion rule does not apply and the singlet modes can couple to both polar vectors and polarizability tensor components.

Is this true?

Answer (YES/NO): NO